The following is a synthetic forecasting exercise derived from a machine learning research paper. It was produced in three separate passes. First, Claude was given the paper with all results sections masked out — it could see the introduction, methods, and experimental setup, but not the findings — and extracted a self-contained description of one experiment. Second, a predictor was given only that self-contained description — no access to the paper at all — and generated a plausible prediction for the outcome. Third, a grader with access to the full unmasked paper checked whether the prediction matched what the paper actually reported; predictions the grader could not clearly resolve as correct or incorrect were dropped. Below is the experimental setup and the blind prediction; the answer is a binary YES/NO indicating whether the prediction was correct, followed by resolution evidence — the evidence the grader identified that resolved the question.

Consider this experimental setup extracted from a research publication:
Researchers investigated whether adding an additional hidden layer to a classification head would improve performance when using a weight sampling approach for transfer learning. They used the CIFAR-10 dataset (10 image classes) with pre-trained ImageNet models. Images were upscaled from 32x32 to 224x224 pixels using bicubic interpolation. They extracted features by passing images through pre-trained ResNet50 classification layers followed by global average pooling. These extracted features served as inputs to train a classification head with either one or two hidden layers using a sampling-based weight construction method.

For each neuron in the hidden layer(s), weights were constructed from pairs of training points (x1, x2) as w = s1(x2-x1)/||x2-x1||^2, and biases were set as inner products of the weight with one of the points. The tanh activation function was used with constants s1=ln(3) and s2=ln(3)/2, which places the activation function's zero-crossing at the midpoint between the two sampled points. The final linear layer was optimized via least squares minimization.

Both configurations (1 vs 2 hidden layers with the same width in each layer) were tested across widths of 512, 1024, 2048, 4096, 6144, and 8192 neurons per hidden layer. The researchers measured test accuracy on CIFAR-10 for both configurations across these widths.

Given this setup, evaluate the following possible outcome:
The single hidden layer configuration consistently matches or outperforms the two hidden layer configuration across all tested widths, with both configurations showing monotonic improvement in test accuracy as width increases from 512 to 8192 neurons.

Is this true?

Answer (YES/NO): NO